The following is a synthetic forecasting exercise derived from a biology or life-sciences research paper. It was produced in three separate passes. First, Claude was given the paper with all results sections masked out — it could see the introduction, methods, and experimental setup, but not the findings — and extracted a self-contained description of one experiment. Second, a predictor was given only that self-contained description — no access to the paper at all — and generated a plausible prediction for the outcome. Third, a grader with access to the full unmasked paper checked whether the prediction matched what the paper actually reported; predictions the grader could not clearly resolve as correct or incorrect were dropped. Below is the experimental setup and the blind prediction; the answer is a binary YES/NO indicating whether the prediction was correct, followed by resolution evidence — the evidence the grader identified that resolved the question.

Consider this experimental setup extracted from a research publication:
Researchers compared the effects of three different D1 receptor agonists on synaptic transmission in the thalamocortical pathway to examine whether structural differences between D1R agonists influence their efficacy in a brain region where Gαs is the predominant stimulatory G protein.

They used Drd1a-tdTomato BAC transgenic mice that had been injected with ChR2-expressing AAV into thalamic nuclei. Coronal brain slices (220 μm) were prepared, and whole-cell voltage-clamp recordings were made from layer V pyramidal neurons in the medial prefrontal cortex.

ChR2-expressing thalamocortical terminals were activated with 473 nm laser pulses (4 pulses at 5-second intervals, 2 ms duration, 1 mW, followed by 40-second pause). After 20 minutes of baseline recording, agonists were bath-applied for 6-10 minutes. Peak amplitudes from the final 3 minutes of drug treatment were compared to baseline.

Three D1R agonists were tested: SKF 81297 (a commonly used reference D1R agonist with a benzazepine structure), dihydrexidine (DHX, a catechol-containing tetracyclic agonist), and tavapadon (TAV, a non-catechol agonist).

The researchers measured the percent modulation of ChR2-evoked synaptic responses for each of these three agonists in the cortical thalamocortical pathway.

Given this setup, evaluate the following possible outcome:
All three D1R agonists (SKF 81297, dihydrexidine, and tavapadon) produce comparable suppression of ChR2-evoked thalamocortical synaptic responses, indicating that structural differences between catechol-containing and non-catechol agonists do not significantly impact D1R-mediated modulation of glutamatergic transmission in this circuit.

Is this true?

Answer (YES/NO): NO